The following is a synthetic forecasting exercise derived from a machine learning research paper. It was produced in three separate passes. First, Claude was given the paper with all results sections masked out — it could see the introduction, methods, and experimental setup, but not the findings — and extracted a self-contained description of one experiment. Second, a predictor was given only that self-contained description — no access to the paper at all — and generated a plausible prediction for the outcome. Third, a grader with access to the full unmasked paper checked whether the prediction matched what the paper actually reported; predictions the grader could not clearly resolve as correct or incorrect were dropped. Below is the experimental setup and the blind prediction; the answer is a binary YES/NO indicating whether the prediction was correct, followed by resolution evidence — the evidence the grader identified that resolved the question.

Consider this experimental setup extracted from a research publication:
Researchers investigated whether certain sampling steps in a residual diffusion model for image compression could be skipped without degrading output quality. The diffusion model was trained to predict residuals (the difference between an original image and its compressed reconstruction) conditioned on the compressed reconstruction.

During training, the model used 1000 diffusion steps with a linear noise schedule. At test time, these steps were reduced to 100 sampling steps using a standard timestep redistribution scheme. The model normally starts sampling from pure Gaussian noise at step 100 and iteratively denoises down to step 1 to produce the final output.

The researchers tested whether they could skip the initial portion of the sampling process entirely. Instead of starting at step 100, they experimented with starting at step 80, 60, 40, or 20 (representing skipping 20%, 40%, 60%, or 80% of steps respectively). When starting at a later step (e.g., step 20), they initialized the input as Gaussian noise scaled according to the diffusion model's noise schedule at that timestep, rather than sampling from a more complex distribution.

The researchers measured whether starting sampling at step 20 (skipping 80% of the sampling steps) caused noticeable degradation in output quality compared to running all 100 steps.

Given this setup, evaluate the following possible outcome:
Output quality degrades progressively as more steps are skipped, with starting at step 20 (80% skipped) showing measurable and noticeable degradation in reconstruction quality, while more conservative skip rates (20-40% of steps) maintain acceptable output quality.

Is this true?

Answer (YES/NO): NO